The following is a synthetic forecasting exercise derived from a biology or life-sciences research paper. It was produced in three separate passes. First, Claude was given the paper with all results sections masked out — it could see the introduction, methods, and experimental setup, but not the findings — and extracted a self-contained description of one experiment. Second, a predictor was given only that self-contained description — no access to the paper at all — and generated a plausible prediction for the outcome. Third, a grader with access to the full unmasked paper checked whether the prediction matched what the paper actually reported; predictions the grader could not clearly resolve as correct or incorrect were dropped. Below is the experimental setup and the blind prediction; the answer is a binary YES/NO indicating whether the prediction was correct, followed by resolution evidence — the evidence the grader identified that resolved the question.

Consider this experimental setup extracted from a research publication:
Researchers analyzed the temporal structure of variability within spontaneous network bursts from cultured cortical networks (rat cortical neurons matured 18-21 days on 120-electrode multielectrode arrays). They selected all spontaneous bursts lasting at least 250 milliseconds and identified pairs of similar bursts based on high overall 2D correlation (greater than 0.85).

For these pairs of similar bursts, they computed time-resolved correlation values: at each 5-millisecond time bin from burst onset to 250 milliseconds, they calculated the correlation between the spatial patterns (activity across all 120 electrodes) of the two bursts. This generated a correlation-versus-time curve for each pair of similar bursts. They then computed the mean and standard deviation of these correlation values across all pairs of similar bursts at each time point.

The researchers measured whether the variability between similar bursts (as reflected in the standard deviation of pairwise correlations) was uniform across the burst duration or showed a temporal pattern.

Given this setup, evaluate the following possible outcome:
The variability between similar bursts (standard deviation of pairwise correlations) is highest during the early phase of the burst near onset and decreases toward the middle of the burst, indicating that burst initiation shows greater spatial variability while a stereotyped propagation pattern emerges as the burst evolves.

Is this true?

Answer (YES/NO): YES